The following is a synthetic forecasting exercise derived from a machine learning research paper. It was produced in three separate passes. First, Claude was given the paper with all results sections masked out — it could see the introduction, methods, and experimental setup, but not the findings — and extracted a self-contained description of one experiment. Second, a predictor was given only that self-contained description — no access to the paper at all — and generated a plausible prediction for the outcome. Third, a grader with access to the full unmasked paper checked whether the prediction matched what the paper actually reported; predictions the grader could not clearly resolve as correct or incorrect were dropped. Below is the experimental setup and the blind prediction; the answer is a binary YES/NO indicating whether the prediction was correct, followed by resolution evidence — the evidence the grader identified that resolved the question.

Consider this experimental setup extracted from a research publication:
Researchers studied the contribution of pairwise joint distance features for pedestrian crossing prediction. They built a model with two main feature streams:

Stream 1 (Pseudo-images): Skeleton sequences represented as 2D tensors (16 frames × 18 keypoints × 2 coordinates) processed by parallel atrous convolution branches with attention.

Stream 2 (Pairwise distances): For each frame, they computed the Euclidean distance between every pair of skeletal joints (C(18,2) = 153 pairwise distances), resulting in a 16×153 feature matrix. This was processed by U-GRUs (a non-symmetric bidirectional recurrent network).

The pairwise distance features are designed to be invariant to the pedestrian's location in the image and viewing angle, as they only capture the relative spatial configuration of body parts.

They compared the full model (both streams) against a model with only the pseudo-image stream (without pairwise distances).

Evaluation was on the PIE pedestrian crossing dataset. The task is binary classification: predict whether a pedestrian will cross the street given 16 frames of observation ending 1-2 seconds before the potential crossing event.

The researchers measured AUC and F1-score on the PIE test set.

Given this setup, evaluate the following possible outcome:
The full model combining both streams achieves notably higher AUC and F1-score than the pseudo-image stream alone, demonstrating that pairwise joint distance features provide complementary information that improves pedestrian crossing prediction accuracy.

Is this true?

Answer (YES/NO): YES